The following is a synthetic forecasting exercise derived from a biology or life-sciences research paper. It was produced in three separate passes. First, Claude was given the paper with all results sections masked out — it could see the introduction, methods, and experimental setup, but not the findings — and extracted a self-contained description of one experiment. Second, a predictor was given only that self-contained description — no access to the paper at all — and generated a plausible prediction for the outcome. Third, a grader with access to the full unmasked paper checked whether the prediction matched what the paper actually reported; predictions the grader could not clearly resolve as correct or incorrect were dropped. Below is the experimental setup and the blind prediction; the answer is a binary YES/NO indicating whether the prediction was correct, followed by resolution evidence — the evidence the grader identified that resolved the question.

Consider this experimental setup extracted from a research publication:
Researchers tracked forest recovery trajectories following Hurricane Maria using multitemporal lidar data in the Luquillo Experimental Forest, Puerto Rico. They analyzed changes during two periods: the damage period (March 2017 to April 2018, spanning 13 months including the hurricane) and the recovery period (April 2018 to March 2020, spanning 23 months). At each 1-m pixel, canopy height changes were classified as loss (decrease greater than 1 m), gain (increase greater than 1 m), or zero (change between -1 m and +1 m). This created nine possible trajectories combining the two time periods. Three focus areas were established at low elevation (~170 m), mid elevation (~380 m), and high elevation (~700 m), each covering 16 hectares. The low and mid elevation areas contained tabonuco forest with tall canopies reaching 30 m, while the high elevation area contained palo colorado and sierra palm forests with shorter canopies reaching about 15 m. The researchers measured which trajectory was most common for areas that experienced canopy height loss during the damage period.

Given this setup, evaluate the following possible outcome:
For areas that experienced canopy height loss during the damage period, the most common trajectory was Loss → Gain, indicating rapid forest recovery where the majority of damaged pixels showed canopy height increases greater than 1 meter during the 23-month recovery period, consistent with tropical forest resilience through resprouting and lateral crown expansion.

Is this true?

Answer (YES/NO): YES